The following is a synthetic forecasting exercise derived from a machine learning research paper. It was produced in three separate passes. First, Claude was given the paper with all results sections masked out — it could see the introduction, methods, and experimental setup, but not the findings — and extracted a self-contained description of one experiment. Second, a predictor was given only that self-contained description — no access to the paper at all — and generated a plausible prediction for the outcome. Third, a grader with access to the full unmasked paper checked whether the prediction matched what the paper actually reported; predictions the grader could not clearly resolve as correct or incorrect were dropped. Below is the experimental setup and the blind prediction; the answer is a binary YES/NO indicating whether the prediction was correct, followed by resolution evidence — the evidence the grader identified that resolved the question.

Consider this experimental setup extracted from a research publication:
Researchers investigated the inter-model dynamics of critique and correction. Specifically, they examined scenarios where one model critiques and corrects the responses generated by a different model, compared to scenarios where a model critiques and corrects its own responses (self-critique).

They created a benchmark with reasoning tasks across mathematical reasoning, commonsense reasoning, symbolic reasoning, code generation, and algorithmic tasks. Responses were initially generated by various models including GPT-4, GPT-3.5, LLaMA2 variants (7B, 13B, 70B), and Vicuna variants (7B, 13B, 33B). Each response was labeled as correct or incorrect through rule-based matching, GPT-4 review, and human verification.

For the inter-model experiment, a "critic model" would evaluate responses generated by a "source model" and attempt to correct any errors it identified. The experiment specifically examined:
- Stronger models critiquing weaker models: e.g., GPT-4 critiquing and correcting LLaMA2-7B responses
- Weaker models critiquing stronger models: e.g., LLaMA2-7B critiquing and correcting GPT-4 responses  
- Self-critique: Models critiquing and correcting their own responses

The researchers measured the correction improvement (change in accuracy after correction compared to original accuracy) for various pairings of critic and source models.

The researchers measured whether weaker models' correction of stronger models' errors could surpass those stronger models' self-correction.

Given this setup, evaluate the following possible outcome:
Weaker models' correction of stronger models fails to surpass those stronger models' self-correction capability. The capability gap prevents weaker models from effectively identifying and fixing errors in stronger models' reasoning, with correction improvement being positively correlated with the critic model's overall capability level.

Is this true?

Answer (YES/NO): NO